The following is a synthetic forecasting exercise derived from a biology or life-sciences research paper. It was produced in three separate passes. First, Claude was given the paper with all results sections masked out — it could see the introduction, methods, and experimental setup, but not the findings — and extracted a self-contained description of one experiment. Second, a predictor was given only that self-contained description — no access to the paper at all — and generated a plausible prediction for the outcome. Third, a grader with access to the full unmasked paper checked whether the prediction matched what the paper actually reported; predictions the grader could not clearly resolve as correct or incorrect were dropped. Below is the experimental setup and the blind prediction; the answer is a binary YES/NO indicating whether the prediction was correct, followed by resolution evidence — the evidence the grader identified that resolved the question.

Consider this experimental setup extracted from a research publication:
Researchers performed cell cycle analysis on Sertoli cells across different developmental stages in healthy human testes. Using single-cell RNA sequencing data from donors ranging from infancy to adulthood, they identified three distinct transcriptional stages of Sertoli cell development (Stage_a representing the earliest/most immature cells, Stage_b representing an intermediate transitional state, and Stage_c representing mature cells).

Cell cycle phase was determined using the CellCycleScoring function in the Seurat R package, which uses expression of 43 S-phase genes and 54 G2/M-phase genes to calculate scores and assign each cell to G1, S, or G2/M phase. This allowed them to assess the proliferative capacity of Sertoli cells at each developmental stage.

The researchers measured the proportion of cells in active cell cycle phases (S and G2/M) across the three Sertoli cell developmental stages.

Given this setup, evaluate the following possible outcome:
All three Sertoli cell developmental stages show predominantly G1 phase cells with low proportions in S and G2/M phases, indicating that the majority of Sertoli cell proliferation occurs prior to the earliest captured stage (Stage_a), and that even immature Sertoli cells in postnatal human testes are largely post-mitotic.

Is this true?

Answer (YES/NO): NO